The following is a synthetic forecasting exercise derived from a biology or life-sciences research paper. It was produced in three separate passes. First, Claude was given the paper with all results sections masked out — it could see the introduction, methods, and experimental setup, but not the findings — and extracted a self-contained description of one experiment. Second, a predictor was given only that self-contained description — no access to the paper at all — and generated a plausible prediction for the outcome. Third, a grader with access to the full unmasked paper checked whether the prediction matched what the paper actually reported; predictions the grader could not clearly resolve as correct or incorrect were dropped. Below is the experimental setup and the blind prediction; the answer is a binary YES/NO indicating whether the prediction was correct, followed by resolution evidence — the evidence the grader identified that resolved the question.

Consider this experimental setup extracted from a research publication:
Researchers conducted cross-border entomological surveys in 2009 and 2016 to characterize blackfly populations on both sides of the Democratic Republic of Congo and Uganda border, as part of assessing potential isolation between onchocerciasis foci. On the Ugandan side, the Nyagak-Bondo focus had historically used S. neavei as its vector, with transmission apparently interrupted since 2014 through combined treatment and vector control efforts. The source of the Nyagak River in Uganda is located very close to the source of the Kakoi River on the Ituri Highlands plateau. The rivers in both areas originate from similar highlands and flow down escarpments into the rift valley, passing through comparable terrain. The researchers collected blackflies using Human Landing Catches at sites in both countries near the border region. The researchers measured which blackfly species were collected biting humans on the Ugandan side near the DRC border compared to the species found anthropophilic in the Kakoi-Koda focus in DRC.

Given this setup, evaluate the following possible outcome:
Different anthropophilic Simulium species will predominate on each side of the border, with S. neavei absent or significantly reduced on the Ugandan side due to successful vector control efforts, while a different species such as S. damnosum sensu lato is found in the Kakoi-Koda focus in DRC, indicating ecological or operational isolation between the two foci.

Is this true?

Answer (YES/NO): NO